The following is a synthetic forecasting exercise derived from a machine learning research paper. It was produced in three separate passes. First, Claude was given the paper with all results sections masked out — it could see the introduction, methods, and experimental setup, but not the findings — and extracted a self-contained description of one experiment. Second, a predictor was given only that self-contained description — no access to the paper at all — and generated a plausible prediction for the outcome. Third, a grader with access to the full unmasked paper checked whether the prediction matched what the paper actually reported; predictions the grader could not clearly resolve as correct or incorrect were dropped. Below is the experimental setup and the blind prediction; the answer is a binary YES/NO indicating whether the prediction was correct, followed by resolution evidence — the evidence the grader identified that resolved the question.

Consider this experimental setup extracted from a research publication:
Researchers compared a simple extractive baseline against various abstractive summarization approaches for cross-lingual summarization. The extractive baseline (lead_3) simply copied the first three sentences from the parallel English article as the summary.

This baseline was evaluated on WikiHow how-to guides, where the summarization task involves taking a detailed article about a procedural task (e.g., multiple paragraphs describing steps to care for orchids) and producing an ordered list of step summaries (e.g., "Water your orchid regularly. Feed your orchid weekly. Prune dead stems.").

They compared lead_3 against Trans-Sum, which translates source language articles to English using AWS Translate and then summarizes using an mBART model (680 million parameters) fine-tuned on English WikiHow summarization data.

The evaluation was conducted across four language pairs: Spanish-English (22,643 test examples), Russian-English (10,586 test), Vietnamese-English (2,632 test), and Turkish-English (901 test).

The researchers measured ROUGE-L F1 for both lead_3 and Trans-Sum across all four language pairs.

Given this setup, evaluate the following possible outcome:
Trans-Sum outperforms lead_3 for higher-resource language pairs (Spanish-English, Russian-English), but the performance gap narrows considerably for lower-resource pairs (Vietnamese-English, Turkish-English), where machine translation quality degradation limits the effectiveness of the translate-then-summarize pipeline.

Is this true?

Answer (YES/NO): NO